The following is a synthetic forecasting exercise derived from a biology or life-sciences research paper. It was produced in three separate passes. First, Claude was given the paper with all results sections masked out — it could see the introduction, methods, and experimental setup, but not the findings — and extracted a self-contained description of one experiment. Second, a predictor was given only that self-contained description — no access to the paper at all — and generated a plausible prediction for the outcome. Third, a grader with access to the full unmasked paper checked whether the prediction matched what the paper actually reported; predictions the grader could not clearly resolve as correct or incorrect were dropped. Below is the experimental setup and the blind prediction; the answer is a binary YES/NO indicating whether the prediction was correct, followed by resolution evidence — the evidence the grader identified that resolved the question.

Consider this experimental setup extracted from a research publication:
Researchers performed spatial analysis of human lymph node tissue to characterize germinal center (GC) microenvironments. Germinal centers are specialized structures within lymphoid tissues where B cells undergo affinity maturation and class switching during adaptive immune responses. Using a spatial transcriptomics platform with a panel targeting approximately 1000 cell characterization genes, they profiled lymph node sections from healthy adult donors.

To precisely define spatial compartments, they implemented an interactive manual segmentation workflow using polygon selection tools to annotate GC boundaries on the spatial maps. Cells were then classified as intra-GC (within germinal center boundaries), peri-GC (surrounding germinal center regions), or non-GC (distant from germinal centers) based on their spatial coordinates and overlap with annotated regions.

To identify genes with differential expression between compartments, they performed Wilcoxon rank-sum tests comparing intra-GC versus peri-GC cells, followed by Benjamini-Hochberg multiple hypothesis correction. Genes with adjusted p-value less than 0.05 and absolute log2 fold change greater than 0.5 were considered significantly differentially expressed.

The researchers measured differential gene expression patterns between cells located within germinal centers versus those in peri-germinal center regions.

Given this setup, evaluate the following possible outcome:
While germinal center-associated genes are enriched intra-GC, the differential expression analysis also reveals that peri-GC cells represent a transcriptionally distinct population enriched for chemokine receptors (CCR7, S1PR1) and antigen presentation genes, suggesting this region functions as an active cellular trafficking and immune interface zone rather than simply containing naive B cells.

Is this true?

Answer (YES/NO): NO